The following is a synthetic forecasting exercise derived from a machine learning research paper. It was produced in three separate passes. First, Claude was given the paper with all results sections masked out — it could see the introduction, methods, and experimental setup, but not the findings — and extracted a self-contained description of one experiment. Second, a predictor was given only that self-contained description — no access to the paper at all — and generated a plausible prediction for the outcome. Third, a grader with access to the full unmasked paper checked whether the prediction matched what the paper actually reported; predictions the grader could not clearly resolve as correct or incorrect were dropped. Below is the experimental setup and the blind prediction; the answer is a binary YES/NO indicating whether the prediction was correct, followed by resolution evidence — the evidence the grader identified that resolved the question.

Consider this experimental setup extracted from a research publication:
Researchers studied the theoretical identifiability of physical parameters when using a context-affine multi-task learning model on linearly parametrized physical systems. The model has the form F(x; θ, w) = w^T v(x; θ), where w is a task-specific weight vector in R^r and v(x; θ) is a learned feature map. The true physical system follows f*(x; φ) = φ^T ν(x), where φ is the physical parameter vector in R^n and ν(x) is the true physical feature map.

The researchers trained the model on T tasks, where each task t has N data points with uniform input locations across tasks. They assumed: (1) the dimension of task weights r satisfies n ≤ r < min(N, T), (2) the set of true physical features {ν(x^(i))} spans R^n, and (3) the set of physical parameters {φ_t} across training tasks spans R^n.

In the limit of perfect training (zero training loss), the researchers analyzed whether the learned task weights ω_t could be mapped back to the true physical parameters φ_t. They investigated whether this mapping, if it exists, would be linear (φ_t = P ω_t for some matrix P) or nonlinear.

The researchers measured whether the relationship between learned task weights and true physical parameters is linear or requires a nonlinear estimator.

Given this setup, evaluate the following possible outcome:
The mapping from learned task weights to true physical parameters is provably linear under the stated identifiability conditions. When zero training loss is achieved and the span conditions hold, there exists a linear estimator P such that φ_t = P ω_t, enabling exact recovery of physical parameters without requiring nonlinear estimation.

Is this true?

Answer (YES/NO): YES